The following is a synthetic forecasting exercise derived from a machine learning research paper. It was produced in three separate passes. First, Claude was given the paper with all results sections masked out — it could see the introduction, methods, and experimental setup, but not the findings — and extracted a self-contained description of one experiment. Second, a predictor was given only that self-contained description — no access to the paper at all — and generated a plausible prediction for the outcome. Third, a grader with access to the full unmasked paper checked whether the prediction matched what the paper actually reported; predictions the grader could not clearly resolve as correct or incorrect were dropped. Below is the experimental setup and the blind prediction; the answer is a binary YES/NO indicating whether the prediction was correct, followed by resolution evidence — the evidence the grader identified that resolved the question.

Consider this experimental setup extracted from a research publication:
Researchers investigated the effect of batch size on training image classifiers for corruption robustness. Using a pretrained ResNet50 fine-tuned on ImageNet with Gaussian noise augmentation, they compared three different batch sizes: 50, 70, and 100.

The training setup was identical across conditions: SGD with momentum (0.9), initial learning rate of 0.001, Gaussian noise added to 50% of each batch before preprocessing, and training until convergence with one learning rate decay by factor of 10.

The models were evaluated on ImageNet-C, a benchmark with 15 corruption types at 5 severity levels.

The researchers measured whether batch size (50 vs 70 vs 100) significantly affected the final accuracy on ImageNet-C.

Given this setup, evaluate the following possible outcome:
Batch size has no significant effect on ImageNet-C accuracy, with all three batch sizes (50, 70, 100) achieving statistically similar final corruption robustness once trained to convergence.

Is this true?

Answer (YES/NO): YES